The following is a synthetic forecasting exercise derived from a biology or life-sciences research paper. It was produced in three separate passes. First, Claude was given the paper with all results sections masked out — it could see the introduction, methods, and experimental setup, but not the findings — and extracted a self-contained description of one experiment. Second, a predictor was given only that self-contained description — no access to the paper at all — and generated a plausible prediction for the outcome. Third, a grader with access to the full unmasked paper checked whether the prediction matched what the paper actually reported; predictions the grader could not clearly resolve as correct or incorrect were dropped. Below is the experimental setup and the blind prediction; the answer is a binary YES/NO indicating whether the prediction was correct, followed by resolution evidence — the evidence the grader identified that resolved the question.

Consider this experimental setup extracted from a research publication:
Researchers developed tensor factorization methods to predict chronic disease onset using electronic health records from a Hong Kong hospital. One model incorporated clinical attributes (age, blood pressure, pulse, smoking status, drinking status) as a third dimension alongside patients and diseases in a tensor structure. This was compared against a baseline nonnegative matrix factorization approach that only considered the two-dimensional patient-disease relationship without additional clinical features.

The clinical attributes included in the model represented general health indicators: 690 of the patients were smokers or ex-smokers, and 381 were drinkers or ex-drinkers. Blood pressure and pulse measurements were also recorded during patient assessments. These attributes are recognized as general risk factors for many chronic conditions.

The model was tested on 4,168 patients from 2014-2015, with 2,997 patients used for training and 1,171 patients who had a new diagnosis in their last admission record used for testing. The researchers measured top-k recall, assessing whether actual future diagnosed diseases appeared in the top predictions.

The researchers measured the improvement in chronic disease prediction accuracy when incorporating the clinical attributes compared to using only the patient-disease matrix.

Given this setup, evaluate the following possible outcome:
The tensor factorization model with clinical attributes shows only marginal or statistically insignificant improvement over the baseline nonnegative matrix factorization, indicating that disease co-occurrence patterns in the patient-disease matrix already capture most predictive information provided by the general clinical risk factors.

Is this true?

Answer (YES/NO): YES